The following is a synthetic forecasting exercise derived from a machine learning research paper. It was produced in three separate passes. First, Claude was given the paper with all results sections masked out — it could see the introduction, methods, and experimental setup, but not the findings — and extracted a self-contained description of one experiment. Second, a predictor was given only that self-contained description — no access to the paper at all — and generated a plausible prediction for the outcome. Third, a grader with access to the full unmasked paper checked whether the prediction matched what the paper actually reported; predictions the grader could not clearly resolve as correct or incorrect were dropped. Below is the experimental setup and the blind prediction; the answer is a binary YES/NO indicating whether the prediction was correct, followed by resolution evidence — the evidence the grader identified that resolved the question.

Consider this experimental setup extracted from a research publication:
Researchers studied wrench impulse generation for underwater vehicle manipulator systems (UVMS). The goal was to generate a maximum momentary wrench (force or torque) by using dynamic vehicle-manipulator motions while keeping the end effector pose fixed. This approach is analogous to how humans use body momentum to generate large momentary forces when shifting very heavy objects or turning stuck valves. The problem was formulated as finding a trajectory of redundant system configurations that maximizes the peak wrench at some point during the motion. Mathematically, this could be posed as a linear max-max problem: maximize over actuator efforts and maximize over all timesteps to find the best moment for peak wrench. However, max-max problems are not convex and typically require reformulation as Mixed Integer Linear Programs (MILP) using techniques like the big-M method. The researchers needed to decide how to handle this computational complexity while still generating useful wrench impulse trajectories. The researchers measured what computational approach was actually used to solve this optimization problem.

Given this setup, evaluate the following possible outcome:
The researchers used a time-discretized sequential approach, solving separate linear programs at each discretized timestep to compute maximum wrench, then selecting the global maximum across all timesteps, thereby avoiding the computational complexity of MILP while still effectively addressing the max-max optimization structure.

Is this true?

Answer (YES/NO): NO